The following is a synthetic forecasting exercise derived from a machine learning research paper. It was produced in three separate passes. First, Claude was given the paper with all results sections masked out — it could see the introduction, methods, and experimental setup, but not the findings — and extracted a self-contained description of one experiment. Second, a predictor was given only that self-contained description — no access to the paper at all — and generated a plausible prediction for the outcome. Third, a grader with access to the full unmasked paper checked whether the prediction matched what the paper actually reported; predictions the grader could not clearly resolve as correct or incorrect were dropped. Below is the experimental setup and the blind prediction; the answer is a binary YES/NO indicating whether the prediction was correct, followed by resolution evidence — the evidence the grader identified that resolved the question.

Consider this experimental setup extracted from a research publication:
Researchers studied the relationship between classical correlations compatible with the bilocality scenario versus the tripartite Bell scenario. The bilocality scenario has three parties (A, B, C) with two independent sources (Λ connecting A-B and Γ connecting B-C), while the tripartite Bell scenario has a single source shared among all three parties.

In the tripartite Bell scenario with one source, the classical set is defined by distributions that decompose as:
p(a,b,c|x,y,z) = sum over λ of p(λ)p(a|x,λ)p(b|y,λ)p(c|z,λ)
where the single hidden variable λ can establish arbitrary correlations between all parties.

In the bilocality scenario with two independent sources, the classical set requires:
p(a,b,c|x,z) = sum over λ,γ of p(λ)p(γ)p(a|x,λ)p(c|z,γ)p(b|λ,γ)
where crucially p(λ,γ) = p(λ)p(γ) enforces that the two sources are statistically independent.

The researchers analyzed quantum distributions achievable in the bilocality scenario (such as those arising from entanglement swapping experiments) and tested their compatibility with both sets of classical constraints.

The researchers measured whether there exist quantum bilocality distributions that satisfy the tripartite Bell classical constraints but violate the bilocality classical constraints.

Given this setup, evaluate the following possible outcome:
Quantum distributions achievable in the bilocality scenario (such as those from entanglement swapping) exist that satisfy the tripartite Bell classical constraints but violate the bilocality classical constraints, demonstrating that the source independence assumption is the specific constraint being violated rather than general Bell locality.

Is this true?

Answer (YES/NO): YES